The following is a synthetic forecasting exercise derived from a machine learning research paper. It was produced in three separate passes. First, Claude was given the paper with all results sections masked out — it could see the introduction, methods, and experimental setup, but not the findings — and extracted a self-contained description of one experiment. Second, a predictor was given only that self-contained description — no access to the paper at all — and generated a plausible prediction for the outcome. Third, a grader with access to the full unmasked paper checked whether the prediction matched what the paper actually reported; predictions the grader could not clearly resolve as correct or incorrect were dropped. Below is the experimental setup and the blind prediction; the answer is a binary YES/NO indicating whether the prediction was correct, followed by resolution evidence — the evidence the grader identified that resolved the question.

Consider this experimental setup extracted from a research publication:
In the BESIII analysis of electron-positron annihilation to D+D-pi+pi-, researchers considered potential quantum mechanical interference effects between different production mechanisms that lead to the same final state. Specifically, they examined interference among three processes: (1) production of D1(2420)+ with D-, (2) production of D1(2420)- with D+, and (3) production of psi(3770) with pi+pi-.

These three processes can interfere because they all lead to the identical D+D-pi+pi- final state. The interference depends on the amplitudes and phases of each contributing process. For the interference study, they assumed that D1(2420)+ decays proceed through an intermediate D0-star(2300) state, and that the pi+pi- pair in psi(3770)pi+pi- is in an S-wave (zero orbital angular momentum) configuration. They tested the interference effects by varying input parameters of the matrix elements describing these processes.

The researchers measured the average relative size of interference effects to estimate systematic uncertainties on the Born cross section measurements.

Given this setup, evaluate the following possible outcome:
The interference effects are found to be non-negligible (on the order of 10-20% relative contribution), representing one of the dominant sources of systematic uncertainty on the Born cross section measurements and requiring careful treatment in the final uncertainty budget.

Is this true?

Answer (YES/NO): NO